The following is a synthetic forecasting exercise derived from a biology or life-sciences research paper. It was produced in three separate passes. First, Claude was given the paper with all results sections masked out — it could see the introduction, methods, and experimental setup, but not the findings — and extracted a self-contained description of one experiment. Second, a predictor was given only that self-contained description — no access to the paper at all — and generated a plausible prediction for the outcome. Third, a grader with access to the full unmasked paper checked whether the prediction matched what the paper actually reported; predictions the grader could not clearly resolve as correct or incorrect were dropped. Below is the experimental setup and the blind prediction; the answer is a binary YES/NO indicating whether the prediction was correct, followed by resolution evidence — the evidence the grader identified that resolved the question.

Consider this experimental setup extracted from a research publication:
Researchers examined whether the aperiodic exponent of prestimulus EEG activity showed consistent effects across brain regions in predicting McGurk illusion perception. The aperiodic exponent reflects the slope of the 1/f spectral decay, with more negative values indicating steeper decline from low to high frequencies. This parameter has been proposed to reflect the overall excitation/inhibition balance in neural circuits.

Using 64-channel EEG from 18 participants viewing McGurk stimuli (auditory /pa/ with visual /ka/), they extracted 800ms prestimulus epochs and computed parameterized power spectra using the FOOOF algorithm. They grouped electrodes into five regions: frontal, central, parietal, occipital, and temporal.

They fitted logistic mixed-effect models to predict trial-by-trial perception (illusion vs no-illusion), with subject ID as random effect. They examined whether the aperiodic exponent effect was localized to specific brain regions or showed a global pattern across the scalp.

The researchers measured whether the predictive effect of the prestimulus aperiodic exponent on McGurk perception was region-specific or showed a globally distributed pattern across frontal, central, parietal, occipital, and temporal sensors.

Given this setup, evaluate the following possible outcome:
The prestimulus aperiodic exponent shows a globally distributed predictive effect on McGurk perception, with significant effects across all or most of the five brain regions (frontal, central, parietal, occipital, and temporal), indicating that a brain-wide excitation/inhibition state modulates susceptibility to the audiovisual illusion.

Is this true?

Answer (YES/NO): YES